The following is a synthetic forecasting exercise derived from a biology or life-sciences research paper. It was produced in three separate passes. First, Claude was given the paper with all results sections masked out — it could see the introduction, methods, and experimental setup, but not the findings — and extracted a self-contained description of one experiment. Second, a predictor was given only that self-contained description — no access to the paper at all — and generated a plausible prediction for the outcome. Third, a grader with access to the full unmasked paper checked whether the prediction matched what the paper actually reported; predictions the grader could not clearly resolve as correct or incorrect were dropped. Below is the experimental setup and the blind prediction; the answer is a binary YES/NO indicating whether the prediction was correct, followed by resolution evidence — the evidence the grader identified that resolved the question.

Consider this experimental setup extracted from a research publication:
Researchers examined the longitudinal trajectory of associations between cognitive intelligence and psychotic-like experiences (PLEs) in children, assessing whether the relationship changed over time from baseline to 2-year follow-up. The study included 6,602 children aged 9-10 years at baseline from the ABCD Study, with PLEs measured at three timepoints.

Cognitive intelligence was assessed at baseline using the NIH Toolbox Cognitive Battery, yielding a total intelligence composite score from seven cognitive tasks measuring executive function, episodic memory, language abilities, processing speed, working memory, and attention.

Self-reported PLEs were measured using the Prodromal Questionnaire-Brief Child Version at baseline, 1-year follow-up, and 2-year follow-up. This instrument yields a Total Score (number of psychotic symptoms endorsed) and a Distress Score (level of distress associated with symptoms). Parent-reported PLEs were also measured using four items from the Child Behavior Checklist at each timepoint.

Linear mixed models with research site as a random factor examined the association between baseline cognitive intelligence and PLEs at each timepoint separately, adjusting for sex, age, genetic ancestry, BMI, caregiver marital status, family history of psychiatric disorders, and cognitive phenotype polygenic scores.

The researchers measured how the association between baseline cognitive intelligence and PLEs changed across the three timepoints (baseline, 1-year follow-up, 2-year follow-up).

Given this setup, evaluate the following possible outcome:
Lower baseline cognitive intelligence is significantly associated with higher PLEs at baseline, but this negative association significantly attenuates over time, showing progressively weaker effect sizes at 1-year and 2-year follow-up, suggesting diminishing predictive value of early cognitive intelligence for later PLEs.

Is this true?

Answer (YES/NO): NO